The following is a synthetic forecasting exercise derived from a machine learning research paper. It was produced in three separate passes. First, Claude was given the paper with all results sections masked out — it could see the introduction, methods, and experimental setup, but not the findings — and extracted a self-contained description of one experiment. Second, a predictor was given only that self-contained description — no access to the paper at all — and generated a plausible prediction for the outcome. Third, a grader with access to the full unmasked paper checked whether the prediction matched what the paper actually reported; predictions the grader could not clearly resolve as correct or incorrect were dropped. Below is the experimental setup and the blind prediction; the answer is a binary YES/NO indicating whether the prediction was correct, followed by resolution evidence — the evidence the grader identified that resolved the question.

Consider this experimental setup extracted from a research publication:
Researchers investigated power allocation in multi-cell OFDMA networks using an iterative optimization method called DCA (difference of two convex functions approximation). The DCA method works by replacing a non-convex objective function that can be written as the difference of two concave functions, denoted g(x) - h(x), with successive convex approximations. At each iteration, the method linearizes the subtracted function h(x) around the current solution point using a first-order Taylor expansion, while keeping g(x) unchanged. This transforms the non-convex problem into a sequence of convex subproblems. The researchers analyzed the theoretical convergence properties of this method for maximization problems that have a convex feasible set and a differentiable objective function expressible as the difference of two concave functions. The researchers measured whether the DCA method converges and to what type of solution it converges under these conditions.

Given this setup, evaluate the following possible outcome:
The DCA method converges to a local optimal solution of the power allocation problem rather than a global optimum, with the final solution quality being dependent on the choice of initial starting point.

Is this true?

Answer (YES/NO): NO